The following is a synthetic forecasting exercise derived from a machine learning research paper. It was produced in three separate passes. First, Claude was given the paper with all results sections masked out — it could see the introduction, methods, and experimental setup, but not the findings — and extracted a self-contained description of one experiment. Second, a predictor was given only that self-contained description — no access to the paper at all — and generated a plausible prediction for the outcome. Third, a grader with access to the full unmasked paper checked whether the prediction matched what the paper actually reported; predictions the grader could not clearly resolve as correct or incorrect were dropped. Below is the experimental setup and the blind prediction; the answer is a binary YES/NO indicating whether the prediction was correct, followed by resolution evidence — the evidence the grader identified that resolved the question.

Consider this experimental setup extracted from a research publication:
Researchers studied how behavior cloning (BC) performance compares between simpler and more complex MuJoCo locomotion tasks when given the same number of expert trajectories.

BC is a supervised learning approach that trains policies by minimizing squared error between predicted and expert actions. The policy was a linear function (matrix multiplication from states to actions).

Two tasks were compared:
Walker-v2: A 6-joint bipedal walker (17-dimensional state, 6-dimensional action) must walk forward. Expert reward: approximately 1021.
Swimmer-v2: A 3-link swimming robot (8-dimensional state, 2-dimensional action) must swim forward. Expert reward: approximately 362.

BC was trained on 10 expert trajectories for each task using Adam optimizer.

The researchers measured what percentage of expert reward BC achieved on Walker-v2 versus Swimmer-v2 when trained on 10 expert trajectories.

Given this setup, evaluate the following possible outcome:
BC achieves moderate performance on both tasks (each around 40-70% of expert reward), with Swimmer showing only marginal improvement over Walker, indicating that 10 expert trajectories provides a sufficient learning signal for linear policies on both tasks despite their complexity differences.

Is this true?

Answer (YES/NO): NO